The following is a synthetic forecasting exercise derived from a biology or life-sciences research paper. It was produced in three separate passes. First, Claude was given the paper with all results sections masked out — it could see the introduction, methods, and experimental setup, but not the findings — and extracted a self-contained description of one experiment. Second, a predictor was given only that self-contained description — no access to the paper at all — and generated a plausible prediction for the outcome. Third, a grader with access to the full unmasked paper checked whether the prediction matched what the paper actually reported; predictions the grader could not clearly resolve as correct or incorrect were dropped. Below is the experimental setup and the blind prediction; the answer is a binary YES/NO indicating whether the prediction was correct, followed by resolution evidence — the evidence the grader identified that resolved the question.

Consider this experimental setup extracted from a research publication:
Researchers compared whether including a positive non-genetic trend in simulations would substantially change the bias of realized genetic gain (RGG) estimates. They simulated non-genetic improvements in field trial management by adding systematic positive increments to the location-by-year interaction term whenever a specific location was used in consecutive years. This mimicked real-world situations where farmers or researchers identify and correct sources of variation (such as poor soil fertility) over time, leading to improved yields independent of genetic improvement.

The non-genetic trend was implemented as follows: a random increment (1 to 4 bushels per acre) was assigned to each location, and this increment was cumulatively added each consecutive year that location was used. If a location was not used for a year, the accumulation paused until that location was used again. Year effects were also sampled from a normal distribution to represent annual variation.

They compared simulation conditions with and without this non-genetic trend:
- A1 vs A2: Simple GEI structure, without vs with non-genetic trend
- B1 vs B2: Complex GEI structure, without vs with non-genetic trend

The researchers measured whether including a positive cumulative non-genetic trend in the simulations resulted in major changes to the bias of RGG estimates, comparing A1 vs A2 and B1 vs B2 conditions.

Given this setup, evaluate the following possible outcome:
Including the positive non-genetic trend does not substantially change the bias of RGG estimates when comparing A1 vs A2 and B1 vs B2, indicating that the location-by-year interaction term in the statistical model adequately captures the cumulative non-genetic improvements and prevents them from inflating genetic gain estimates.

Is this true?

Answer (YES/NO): YES